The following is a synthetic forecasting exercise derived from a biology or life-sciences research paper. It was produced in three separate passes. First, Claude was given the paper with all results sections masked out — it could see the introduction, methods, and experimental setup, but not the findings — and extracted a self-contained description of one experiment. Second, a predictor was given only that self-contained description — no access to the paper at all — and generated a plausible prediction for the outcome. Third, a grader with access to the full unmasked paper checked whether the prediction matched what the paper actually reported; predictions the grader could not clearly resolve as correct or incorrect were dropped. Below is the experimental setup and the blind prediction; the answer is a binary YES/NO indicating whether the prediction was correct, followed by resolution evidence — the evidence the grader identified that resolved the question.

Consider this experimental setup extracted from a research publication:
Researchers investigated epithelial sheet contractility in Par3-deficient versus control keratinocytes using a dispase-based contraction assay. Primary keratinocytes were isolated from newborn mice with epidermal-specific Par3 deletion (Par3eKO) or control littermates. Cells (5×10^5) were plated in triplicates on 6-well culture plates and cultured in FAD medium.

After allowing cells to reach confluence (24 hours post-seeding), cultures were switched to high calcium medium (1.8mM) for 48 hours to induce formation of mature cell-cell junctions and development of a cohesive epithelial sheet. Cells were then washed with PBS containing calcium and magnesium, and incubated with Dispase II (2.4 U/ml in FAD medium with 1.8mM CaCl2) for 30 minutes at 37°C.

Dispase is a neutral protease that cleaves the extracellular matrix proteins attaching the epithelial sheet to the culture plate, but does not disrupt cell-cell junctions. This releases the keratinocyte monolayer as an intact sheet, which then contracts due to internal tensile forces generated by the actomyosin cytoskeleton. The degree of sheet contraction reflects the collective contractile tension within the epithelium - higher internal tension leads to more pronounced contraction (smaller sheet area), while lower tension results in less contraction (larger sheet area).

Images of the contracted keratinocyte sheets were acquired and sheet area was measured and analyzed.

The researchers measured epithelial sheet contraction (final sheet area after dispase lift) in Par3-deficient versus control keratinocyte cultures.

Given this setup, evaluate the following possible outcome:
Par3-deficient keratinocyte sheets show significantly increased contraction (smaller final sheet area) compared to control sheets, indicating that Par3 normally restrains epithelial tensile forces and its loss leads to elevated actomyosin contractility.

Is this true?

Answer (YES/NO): NO